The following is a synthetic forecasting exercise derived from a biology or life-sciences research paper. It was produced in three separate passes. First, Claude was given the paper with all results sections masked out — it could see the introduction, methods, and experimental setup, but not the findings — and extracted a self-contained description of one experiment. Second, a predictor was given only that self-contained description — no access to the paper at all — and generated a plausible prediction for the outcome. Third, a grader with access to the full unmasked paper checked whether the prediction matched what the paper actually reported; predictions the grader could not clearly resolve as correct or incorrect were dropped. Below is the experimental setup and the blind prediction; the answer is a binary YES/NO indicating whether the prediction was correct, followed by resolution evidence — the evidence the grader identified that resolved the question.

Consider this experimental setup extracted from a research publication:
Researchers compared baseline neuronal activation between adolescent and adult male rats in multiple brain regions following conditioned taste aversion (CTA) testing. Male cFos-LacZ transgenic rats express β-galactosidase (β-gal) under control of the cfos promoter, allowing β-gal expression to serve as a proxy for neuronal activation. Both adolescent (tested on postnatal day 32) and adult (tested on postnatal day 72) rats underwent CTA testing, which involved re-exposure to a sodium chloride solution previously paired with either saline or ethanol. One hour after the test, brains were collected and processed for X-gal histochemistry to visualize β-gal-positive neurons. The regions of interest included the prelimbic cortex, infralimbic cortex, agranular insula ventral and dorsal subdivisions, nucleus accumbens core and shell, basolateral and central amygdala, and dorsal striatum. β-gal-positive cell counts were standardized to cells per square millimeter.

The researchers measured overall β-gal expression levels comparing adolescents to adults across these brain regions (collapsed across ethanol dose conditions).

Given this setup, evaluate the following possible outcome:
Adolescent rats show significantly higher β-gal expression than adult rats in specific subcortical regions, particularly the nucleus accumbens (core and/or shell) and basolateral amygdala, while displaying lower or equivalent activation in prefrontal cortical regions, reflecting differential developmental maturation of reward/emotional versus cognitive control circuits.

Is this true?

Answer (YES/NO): NO